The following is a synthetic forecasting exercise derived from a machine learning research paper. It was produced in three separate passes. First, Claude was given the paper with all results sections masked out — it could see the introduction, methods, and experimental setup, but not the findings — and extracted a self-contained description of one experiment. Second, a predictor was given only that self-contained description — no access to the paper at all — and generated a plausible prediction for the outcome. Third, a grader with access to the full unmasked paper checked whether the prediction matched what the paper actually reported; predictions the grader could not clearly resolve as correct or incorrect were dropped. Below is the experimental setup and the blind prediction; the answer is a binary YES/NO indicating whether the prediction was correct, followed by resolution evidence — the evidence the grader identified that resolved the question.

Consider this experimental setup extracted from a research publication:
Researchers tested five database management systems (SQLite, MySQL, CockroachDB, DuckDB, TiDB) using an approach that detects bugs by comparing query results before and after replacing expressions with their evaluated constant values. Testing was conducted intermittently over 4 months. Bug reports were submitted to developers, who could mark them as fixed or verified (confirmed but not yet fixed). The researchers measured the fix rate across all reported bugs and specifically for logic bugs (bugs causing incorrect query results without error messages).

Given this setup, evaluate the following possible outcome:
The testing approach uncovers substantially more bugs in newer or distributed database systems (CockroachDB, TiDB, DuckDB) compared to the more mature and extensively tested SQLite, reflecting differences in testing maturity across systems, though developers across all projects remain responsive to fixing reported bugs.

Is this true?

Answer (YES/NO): NO